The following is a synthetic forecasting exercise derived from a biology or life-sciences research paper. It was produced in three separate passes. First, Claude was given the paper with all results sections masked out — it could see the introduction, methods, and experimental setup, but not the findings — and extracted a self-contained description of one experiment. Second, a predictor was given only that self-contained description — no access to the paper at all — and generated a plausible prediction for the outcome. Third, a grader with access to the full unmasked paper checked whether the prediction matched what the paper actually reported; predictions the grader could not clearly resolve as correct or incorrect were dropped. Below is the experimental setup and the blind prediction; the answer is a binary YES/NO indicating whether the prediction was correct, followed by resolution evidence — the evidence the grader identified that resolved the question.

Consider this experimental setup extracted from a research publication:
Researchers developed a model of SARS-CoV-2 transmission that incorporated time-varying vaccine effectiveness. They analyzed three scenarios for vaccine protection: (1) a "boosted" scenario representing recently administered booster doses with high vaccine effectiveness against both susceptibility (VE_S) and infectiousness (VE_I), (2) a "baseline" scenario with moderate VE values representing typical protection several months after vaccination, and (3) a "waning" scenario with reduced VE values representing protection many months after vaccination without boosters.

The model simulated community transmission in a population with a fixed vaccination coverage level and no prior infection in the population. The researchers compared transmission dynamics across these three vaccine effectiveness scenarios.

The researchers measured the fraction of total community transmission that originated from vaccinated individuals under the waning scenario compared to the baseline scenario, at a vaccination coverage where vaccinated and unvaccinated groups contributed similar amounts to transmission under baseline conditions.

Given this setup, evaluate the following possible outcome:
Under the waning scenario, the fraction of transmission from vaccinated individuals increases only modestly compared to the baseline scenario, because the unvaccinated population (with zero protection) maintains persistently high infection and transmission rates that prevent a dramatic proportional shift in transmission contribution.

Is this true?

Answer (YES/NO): NO